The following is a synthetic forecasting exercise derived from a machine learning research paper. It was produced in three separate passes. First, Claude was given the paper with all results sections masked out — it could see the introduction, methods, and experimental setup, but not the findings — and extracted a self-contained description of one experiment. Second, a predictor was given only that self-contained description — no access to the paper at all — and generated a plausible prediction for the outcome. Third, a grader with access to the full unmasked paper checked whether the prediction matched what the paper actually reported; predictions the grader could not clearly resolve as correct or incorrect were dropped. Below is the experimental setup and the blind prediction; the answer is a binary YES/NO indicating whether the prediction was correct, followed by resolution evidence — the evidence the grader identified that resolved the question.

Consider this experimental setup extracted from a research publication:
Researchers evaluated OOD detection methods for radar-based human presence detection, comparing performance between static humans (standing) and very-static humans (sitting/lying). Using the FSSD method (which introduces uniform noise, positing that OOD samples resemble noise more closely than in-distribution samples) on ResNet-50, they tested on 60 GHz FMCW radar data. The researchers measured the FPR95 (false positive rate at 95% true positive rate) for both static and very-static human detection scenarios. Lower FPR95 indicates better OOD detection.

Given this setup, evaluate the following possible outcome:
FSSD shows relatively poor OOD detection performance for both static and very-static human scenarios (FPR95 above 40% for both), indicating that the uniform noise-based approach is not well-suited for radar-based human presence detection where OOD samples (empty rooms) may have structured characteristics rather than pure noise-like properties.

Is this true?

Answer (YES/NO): YES